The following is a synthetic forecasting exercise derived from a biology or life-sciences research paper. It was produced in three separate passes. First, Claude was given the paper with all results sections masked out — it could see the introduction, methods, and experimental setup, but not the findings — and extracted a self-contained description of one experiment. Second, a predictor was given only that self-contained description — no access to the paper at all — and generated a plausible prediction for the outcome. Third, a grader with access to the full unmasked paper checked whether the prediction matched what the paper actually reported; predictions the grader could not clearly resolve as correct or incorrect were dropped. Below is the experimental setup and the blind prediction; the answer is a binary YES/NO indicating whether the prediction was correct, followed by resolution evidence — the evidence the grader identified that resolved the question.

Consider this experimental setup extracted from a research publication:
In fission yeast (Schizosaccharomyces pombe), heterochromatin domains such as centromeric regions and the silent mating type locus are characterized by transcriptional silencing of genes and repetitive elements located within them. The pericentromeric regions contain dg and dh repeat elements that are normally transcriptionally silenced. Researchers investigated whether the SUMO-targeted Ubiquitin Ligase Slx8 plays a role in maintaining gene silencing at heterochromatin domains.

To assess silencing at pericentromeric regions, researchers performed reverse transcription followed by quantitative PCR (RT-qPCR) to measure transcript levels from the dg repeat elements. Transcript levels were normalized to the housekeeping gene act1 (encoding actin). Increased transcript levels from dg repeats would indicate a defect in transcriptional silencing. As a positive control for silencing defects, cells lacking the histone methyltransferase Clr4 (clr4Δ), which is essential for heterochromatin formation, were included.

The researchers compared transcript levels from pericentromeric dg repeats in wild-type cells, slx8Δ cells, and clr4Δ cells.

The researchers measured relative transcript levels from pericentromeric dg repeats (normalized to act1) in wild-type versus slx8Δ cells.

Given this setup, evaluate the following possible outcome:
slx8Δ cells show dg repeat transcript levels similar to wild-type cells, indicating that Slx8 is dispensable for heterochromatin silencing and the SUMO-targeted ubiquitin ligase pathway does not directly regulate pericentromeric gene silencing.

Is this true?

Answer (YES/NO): NO